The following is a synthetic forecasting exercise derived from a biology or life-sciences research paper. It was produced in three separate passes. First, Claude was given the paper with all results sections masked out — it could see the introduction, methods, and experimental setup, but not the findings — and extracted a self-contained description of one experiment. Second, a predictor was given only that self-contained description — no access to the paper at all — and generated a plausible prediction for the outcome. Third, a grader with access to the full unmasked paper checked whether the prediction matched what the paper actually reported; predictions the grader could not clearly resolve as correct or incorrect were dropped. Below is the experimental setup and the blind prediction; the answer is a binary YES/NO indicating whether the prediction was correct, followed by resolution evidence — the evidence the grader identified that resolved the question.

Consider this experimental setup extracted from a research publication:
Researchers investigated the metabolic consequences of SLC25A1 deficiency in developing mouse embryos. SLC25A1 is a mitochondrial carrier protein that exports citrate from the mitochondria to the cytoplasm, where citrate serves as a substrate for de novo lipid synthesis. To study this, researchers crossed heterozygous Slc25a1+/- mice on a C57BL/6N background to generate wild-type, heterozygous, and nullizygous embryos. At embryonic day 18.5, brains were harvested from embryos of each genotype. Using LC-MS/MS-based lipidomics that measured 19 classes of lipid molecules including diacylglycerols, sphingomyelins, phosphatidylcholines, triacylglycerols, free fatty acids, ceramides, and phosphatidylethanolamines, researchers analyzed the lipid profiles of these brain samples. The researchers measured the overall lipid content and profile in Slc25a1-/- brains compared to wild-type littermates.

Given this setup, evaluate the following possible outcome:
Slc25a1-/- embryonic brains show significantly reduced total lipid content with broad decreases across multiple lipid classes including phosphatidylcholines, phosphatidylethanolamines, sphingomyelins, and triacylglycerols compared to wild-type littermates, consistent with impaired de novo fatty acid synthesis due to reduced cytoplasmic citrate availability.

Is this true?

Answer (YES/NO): NO